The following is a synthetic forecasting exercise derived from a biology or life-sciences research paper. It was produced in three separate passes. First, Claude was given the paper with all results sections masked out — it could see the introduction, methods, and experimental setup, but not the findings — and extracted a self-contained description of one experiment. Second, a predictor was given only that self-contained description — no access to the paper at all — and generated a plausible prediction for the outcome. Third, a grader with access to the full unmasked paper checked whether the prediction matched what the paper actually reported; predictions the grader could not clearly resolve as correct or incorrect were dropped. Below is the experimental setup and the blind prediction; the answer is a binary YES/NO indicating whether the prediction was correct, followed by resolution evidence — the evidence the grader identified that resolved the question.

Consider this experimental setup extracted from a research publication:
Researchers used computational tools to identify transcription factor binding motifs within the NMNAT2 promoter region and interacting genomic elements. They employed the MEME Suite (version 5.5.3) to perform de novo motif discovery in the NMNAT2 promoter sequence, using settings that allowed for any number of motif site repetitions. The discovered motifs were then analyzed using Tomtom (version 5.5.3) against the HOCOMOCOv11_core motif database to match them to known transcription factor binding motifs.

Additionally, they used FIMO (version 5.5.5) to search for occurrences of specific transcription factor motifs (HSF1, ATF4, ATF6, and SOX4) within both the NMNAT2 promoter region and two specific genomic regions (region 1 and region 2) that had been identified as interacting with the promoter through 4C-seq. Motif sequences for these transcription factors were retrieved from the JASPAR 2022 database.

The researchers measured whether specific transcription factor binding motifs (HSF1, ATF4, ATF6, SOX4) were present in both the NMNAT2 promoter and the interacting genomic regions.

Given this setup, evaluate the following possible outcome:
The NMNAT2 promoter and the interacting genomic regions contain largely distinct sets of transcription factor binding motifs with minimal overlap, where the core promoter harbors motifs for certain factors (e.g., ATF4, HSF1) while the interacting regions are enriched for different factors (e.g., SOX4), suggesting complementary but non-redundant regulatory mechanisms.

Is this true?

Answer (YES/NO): NO